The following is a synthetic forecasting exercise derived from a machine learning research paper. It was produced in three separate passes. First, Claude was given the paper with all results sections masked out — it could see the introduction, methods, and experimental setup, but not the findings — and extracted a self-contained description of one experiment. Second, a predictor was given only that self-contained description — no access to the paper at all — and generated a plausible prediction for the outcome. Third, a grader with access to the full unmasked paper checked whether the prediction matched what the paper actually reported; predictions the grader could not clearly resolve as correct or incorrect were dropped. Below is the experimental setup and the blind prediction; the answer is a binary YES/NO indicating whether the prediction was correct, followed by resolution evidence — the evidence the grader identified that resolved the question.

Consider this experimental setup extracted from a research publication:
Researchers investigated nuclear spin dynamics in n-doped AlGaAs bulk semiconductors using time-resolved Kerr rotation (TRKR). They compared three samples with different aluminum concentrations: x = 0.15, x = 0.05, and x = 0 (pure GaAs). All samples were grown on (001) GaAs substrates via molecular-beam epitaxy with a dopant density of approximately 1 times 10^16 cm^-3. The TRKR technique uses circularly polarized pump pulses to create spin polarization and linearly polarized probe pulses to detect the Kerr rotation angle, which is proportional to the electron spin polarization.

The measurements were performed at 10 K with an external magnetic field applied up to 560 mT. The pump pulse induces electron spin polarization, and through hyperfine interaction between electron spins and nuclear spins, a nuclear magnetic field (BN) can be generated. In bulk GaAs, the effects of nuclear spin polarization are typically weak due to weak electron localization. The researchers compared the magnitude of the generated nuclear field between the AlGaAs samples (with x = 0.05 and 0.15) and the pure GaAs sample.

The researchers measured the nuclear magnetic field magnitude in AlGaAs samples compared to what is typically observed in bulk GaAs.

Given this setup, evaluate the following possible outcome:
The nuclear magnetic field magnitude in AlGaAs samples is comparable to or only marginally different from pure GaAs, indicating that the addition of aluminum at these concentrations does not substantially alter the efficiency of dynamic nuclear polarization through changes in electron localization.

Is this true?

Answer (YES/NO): NO